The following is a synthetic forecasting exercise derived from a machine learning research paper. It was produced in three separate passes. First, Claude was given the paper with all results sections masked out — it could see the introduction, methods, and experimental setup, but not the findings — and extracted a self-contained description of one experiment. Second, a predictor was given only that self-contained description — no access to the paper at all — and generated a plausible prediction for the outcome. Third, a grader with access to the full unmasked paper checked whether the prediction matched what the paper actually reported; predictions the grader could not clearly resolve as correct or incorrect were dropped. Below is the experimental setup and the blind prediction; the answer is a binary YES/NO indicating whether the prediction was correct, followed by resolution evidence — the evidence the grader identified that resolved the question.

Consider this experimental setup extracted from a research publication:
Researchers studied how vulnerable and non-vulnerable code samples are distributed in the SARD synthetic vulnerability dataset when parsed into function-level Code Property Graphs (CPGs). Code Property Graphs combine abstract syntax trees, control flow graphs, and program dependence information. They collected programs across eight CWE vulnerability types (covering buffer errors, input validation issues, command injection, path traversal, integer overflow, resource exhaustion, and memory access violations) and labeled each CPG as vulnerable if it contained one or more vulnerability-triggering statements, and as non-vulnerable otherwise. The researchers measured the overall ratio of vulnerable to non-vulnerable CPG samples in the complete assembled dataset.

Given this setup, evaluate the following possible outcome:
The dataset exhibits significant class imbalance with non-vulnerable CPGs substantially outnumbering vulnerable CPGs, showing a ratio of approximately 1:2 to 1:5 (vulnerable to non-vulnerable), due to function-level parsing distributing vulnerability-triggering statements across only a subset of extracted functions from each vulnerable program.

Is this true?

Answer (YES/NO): YES